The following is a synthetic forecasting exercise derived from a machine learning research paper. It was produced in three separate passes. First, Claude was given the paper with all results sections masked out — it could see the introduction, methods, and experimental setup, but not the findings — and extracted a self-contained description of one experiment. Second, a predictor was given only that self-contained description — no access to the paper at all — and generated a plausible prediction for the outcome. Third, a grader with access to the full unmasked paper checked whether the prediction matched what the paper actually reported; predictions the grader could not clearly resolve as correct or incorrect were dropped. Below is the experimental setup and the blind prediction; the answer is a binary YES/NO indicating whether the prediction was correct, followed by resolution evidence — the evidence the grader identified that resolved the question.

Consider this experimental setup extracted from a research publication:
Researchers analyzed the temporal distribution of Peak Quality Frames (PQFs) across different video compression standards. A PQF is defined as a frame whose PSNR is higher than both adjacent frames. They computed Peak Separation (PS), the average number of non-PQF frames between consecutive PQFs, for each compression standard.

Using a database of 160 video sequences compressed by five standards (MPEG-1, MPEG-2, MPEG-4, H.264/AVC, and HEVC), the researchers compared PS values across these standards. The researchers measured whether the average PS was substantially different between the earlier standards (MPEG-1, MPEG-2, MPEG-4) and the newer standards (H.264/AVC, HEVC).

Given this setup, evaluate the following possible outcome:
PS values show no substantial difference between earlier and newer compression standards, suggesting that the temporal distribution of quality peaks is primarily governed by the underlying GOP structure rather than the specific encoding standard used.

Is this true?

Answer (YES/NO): NO